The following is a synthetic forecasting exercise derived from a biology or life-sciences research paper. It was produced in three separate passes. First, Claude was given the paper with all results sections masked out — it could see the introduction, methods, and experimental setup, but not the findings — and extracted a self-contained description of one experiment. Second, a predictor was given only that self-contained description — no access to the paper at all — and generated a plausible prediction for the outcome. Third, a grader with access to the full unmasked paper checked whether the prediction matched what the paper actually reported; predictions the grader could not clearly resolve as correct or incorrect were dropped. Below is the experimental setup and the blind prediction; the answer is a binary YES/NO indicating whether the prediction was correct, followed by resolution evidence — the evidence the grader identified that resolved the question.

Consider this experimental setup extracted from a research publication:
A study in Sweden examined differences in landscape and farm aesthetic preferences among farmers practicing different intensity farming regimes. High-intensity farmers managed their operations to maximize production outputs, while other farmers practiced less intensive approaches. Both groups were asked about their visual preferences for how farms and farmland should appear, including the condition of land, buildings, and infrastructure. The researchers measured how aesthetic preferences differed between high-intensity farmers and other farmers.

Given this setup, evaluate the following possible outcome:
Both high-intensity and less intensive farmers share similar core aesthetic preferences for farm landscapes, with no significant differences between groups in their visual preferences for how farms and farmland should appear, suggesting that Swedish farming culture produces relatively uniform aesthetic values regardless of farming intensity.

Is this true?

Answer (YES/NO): NO